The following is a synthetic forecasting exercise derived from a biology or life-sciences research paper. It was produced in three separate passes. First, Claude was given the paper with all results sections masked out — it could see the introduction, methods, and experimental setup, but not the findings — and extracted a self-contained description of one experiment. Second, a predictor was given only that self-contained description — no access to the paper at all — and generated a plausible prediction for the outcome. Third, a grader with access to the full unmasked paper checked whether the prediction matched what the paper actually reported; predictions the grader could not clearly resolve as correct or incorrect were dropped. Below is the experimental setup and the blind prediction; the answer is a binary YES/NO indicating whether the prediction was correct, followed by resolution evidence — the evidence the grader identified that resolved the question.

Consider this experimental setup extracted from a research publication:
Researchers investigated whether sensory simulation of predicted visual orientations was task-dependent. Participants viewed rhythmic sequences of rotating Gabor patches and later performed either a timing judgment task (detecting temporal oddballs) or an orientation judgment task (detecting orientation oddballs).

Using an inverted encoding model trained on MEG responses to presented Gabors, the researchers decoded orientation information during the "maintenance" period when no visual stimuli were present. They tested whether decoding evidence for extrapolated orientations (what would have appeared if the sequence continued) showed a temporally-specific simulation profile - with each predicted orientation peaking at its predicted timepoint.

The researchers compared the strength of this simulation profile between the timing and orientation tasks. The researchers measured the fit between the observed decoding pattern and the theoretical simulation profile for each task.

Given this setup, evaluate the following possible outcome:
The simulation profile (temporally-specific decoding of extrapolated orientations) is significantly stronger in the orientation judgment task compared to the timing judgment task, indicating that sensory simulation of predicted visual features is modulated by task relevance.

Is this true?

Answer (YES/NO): NO